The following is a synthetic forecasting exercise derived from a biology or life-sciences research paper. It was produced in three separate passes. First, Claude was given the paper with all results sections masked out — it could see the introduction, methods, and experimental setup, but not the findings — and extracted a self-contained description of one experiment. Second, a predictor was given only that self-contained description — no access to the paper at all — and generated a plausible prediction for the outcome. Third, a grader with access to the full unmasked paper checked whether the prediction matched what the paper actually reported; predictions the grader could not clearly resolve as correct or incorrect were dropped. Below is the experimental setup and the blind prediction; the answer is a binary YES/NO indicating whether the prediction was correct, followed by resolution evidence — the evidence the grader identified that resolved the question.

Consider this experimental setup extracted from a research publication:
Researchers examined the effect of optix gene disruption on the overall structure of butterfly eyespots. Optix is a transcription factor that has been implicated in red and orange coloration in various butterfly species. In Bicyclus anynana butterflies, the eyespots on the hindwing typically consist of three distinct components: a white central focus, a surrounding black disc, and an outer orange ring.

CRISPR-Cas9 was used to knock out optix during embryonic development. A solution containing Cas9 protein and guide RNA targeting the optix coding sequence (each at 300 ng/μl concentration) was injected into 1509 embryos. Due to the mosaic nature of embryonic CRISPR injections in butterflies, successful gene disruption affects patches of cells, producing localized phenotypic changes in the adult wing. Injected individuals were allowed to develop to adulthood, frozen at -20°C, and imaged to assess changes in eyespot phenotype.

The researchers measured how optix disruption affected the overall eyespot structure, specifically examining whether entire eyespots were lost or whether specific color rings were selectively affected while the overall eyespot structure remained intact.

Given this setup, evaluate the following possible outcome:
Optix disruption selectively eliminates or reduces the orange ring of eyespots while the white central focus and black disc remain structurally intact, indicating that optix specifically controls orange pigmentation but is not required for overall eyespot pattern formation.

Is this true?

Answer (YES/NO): YES